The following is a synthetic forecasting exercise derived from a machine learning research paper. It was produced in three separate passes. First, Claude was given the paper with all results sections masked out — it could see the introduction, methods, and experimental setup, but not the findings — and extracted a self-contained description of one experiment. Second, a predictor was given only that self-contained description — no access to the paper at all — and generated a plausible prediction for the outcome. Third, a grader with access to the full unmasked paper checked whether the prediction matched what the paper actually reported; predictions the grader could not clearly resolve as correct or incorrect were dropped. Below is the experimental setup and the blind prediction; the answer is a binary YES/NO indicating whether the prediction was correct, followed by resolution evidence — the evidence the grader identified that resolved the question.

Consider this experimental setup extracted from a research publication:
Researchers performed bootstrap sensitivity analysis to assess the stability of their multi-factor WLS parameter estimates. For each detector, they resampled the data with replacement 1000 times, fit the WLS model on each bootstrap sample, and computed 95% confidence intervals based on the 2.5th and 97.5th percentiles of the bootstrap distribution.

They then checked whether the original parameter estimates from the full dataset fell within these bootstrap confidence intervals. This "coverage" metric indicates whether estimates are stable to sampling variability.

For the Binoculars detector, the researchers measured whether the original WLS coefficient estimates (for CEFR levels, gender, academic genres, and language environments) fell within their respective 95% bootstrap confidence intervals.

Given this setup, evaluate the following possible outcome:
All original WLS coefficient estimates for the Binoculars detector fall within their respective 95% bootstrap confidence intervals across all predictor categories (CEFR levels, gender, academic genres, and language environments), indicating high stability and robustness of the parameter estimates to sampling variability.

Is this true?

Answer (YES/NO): YES